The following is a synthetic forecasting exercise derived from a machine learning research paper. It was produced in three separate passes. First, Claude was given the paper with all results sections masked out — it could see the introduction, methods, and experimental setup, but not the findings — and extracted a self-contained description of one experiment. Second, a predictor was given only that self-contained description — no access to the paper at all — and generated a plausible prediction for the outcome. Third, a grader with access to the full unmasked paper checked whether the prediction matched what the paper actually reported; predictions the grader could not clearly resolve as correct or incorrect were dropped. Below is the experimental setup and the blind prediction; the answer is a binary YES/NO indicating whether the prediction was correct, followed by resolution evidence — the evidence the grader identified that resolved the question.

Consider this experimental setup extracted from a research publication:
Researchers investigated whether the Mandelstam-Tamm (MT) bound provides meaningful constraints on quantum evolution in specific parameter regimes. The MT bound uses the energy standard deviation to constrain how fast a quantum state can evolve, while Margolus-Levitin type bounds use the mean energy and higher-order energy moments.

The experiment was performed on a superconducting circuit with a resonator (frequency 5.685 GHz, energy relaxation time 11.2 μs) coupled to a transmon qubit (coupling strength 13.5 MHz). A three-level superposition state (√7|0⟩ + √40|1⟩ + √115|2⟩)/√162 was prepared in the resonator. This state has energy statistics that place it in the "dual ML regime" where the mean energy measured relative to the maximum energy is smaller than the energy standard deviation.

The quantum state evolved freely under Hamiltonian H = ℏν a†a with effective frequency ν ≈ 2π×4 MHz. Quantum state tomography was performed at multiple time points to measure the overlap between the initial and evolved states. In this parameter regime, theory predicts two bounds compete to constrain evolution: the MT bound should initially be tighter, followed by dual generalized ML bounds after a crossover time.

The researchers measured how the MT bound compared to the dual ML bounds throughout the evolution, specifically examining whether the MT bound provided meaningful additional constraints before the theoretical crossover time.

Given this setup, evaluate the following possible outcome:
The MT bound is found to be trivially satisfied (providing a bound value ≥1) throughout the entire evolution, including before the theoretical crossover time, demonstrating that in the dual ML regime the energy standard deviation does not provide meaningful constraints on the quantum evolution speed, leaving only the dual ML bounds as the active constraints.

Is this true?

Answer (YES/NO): NO